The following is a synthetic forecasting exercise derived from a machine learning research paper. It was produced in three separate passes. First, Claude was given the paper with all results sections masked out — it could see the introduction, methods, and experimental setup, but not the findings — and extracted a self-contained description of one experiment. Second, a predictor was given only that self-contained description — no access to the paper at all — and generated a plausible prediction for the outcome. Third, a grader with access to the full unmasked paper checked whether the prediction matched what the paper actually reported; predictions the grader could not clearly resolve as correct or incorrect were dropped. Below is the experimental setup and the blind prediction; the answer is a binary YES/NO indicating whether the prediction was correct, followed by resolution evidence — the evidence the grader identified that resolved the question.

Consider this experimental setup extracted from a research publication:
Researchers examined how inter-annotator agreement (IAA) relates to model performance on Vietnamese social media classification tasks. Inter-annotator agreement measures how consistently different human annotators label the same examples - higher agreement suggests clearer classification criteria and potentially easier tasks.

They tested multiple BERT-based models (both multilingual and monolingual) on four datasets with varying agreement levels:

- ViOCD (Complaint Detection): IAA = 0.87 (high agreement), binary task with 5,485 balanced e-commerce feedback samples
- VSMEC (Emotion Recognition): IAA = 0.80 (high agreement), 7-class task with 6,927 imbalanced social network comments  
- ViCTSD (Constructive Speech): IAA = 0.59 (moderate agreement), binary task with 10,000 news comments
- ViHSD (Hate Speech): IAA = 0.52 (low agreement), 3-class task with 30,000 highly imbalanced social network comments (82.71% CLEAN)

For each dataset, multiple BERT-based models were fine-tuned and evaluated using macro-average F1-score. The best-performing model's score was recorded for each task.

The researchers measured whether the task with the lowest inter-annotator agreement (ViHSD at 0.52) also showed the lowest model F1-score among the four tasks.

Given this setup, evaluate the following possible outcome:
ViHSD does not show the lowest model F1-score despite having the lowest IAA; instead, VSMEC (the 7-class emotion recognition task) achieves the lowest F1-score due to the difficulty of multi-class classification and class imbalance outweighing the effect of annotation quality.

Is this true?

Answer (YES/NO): YES